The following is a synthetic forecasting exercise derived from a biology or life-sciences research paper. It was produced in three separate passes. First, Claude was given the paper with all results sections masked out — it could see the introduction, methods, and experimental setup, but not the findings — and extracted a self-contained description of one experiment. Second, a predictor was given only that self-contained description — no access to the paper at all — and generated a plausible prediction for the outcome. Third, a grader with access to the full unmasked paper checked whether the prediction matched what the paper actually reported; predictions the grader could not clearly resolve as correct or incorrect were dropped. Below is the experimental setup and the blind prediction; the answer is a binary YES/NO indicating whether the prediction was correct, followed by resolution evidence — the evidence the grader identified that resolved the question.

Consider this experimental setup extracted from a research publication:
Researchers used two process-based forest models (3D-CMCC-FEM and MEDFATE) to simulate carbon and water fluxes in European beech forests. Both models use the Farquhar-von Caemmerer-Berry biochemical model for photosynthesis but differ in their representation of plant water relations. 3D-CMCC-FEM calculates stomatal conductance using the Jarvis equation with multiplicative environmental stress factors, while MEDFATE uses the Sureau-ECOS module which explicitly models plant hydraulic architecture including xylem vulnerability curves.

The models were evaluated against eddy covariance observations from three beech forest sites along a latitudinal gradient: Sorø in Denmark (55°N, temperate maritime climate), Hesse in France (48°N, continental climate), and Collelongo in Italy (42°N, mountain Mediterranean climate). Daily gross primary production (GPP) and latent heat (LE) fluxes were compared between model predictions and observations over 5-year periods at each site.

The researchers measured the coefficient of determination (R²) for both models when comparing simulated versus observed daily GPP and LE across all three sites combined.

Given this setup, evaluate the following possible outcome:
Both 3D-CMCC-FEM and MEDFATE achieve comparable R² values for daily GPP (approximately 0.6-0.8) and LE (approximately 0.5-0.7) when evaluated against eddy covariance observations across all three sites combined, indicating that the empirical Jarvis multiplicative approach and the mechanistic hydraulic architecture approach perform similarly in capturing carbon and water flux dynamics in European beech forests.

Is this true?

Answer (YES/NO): NO